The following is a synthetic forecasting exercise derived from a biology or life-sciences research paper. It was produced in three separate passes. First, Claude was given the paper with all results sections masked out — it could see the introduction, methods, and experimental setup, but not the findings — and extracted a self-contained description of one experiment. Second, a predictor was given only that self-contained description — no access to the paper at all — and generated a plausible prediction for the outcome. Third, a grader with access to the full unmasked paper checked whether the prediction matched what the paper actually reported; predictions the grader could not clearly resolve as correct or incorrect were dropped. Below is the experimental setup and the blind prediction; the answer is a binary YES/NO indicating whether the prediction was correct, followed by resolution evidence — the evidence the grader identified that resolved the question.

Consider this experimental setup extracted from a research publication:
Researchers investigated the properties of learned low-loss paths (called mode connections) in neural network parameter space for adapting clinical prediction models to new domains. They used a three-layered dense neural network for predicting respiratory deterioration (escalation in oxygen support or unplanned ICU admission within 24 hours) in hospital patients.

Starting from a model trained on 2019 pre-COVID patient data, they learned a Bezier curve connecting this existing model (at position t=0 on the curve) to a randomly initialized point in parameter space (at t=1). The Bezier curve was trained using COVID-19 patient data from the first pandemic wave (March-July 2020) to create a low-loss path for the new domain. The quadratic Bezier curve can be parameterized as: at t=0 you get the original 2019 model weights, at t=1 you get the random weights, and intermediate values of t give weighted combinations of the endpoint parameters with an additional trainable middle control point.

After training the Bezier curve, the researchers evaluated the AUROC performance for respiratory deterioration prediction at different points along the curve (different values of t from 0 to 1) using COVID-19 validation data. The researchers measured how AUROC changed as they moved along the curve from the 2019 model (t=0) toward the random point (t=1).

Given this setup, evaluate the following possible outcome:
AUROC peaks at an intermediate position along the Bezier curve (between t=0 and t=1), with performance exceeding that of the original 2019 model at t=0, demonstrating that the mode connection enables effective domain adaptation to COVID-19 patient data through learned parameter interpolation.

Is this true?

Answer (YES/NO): YES